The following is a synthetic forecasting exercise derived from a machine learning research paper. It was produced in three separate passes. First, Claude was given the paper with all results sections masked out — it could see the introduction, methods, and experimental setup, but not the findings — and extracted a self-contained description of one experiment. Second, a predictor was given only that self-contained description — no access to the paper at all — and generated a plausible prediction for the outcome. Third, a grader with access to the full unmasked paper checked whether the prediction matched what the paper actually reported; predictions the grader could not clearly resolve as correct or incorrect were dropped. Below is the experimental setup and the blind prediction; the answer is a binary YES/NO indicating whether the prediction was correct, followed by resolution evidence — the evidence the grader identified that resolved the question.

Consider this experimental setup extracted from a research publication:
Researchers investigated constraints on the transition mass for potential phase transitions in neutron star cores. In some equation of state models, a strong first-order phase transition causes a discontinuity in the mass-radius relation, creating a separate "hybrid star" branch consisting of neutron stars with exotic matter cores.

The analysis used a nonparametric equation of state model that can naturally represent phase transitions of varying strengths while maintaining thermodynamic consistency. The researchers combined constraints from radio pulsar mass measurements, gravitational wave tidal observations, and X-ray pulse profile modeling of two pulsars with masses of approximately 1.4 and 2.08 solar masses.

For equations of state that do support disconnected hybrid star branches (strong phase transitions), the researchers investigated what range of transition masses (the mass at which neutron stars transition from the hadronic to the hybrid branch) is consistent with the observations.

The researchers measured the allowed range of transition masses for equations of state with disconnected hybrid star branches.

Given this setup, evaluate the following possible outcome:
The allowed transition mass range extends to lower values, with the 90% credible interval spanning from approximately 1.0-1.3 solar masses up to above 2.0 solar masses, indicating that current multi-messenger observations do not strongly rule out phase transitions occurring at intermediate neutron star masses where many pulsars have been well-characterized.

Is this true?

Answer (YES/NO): NO